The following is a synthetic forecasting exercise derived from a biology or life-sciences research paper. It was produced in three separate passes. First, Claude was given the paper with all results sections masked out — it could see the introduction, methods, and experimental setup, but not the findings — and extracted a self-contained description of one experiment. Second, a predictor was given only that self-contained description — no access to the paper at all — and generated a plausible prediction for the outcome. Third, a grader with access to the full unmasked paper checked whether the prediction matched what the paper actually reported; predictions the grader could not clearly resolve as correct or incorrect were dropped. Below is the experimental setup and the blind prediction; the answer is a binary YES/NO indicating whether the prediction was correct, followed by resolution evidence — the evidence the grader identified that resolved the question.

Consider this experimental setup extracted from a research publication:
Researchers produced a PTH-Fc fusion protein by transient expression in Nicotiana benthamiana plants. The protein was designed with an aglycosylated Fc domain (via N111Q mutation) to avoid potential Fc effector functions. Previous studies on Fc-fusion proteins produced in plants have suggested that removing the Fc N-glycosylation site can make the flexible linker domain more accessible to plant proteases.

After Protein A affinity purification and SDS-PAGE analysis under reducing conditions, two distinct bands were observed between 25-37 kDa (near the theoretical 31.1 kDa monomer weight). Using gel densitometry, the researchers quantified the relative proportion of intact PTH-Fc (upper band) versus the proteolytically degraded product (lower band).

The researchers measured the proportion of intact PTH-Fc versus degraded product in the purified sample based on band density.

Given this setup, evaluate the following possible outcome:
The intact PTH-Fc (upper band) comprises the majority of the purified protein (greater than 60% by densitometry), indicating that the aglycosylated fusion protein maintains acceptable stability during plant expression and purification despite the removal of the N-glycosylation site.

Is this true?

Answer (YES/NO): NO